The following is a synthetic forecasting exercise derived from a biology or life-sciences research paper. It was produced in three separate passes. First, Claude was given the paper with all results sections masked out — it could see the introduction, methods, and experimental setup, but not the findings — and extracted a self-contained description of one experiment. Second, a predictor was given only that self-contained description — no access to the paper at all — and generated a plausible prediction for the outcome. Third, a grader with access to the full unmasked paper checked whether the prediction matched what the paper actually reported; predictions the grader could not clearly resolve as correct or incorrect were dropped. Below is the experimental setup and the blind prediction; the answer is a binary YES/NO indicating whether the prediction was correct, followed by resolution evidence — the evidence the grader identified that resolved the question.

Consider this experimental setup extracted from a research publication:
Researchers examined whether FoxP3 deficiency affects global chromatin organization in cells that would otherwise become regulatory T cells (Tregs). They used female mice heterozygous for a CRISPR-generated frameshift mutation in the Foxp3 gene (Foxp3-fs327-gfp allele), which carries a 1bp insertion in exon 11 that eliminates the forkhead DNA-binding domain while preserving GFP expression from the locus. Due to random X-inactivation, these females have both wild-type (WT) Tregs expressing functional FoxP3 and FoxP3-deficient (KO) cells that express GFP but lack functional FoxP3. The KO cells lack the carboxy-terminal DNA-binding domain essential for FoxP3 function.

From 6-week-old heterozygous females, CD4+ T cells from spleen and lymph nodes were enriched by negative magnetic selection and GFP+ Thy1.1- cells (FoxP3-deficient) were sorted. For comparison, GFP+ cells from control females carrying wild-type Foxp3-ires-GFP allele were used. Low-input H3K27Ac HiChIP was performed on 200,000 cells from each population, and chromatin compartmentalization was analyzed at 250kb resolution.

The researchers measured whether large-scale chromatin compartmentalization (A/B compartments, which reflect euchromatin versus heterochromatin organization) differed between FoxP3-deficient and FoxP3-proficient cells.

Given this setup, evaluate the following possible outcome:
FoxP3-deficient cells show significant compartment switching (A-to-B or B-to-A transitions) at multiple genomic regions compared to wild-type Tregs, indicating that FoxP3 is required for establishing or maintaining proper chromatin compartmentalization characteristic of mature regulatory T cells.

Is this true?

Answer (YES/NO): NO